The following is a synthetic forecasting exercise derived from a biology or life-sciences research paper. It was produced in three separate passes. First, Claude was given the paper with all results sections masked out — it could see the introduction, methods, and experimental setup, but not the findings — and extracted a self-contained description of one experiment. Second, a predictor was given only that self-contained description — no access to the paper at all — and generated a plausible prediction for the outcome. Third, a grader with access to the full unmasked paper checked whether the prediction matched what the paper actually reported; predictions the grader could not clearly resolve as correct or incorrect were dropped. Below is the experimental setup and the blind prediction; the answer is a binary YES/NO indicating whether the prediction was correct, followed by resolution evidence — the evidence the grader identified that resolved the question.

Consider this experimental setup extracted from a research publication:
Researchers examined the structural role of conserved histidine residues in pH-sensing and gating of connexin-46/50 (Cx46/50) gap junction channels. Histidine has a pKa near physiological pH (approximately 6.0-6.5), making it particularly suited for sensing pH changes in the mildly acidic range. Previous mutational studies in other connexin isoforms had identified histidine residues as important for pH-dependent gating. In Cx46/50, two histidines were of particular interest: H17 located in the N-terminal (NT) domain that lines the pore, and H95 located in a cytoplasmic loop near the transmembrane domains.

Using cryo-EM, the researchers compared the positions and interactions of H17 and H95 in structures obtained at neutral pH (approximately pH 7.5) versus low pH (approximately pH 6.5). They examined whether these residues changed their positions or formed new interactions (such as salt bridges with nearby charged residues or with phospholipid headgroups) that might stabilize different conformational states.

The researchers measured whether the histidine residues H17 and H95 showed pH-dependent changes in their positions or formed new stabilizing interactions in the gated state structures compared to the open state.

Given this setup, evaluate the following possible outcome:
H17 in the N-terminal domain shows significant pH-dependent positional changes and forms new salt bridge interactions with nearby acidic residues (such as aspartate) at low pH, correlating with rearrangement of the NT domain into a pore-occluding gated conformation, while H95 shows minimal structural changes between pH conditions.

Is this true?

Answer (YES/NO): NO